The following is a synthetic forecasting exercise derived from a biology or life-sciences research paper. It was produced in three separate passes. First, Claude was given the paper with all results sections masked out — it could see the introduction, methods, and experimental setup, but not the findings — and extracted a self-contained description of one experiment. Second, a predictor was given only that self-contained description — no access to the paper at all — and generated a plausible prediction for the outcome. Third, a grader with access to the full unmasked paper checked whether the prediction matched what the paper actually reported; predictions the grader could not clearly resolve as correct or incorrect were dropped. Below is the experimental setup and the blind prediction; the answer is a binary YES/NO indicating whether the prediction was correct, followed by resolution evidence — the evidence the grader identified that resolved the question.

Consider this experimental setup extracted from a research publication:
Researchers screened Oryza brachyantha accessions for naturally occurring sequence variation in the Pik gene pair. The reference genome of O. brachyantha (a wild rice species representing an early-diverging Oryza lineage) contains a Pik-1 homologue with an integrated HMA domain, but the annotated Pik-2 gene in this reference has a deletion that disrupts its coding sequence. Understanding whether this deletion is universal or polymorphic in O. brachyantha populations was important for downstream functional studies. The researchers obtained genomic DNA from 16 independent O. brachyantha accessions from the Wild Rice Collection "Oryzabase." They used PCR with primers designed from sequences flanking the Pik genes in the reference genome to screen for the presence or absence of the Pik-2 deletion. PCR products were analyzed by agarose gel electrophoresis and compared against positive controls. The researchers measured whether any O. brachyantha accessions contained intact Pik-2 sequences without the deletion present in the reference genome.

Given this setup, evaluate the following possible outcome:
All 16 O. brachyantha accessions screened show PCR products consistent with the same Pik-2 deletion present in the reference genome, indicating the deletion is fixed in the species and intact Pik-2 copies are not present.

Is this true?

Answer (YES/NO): NO